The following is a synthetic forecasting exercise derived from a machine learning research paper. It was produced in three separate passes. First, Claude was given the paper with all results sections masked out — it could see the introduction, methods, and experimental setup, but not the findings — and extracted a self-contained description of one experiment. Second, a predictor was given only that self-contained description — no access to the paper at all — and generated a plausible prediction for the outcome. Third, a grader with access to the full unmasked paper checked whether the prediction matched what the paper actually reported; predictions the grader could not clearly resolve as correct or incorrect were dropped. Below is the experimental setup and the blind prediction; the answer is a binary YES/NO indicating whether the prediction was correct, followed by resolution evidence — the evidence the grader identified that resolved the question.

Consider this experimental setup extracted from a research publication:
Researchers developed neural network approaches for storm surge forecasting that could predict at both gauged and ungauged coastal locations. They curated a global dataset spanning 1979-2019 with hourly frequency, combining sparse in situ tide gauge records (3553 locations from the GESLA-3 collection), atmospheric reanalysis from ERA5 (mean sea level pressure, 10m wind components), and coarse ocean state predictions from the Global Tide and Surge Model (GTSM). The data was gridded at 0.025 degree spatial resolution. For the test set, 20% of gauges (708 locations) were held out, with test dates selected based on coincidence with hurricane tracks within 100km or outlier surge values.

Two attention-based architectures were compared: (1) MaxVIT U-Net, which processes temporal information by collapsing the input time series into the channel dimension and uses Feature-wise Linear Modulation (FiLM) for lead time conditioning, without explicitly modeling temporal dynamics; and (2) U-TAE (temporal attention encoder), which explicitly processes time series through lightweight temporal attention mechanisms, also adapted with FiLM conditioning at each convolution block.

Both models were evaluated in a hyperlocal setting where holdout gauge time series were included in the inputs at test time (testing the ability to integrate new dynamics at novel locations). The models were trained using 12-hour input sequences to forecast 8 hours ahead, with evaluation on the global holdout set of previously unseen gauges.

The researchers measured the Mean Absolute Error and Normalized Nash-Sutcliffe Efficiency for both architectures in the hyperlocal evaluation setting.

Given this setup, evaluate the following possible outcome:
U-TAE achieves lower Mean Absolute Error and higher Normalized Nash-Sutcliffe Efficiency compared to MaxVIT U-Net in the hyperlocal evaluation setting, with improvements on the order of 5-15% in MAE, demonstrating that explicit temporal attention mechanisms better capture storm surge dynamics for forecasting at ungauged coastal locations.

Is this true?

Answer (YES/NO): NO